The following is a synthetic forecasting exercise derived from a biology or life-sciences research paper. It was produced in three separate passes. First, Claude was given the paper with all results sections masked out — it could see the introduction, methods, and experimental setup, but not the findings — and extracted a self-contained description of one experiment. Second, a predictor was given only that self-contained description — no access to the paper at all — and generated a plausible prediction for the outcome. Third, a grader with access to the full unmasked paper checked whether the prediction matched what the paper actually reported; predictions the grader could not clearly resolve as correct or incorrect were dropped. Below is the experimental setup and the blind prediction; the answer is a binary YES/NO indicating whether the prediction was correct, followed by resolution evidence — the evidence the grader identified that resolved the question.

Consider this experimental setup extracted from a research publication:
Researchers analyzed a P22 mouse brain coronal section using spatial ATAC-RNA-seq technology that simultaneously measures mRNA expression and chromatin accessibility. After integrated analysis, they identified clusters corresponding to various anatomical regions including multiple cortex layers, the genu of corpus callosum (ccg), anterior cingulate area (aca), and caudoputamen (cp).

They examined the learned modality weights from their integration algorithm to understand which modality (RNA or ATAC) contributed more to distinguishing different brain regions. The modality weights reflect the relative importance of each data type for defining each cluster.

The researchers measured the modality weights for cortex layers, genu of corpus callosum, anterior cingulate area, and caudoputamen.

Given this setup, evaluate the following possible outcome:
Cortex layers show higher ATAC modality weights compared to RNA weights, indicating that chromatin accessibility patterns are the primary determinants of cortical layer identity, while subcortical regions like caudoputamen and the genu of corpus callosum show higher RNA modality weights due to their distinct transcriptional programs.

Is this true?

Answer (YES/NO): YES